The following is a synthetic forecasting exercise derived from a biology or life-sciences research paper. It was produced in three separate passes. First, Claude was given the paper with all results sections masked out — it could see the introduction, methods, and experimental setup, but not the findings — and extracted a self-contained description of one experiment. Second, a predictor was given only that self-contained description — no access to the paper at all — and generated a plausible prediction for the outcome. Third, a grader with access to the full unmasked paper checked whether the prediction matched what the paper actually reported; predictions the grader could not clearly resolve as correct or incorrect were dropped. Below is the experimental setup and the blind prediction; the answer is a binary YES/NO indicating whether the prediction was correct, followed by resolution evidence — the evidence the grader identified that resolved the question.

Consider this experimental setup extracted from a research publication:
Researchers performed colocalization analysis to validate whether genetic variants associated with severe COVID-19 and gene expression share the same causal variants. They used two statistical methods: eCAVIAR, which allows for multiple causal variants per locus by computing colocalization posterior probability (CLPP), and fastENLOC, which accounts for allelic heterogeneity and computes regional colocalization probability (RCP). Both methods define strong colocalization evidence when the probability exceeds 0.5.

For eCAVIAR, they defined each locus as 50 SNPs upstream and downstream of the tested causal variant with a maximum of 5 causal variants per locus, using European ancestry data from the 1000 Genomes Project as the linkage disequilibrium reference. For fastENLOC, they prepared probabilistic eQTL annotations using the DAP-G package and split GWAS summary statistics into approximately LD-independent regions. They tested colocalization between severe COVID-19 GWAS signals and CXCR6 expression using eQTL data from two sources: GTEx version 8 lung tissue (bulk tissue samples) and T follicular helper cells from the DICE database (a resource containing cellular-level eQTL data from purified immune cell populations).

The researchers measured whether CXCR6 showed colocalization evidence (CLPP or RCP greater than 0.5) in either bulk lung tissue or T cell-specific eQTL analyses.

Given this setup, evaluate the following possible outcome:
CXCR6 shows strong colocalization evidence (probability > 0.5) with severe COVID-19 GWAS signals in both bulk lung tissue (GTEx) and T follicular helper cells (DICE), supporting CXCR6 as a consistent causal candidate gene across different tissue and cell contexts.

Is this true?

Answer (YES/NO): YES